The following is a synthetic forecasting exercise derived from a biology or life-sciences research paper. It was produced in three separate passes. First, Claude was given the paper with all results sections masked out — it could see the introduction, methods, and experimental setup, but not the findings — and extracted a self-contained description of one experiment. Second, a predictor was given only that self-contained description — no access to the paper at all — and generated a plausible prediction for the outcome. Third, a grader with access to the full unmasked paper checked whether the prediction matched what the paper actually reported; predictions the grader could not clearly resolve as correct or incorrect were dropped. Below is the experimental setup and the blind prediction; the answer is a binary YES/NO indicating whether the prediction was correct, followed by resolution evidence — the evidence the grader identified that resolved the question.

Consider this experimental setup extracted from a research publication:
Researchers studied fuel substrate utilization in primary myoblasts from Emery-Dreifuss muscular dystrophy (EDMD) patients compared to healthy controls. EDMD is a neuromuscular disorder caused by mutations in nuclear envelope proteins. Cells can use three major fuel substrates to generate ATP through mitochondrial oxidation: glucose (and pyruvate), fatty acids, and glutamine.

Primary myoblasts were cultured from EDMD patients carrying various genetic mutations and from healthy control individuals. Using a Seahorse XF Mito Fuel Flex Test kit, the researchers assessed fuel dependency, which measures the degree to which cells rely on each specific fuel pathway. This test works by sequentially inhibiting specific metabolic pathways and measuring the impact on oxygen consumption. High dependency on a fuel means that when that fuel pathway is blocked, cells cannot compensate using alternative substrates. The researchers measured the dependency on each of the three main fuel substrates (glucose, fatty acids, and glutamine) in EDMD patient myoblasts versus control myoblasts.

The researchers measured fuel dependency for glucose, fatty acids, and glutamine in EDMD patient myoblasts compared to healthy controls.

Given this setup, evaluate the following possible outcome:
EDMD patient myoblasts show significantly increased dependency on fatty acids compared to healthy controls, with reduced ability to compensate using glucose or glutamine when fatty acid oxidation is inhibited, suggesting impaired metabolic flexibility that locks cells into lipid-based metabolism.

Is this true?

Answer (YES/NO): NO